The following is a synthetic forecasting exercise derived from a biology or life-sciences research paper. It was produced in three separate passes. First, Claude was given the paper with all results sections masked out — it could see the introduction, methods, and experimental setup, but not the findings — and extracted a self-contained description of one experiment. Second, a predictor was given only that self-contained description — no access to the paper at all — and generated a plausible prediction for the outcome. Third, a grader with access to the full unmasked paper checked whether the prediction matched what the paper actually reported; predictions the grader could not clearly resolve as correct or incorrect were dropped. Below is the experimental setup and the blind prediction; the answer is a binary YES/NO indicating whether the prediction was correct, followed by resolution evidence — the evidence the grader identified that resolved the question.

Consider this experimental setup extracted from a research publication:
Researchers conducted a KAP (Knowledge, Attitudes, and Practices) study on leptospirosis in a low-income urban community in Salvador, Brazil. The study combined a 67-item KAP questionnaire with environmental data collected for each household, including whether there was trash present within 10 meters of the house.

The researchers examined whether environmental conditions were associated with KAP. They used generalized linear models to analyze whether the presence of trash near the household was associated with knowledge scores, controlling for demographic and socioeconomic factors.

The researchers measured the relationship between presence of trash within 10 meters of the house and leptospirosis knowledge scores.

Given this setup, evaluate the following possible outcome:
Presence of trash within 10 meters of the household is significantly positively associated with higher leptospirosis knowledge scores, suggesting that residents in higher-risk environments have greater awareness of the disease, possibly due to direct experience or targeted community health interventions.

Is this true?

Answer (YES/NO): NO